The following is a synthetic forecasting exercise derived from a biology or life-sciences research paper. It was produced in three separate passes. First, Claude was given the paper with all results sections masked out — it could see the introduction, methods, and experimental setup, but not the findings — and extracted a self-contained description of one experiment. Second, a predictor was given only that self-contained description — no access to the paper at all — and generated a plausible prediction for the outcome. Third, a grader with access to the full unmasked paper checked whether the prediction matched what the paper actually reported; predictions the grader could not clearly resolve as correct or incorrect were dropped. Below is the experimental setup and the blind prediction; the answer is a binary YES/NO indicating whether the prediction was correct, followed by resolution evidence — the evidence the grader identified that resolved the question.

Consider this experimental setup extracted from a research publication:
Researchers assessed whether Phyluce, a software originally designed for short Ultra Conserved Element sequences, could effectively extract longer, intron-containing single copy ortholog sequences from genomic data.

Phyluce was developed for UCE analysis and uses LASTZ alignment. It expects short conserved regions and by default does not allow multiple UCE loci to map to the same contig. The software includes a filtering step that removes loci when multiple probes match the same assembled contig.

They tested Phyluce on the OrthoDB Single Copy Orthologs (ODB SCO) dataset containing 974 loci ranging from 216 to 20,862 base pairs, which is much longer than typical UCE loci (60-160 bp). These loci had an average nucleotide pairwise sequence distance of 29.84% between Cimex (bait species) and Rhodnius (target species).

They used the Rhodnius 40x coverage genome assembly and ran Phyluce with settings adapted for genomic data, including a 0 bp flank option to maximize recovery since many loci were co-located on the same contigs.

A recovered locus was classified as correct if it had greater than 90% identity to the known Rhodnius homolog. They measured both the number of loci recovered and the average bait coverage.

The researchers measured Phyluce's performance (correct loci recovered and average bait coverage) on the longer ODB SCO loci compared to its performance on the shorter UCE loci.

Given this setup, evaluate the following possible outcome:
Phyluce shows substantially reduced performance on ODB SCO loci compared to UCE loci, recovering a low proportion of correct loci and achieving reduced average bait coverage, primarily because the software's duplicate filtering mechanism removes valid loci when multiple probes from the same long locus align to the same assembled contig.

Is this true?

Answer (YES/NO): NO